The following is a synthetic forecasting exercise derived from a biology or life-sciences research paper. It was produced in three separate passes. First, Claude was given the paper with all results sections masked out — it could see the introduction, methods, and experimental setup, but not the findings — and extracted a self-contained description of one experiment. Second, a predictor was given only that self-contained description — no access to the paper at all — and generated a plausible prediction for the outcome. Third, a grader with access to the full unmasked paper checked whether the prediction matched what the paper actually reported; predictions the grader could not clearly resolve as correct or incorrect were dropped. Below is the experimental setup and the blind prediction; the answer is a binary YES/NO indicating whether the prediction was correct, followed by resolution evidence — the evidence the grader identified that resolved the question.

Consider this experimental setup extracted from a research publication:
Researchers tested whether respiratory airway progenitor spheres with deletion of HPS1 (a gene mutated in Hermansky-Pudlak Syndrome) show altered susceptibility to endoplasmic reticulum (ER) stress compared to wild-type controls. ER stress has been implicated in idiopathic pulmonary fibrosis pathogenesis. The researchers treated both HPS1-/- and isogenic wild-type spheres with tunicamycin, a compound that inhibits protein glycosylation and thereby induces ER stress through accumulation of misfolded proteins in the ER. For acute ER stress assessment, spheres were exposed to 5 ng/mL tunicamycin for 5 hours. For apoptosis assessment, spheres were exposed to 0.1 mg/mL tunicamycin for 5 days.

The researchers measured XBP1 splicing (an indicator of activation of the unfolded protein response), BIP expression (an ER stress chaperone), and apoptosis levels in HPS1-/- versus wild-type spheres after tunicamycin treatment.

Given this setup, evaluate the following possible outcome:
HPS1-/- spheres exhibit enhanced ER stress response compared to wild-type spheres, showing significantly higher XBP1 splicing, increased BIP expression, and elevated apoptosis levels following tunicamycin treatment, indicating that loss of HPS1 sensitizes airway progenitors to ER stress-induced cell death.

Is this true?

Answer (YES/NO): YES